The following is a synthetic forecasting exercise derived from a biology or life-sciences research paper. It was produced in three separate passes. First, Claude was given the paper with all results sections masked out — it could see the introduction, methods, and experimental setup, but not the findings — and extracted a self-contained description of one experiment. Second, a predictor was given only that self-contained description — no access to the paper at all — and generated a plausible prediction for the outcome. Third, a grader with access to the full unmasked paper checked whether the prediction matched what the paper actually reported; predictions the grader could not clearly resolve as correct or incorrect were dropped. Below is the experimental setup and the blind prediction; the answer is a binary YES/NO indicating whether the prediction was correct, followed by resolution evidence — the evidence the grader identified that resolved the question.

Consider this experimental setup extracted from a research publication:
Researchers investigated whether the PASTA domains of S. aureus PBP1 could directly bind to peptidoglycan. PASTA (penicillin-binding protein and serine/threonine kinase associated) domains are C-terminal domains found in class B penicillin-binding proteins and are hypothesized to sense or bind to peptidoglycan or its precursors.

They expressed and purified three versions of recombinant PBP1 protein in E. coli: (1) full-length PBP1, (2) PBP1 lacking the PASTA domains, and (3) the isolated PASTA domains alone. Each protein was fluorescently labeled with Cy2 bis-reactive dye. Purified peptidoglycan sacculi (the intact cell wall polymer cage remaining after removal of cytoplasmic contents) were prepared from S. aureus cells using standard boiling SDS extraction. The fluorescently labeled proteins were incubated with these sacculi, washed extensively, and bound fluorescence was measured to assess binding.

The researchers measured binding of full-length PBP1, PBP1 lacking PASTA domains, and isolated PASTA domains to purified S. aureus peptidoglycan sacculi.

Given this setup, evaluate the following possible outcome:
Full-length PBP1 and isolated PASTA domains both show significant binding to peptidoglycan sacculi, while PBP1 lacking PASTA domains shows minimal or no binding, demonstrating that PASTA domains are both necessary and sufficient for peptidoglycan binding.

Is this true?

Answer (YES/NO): NO